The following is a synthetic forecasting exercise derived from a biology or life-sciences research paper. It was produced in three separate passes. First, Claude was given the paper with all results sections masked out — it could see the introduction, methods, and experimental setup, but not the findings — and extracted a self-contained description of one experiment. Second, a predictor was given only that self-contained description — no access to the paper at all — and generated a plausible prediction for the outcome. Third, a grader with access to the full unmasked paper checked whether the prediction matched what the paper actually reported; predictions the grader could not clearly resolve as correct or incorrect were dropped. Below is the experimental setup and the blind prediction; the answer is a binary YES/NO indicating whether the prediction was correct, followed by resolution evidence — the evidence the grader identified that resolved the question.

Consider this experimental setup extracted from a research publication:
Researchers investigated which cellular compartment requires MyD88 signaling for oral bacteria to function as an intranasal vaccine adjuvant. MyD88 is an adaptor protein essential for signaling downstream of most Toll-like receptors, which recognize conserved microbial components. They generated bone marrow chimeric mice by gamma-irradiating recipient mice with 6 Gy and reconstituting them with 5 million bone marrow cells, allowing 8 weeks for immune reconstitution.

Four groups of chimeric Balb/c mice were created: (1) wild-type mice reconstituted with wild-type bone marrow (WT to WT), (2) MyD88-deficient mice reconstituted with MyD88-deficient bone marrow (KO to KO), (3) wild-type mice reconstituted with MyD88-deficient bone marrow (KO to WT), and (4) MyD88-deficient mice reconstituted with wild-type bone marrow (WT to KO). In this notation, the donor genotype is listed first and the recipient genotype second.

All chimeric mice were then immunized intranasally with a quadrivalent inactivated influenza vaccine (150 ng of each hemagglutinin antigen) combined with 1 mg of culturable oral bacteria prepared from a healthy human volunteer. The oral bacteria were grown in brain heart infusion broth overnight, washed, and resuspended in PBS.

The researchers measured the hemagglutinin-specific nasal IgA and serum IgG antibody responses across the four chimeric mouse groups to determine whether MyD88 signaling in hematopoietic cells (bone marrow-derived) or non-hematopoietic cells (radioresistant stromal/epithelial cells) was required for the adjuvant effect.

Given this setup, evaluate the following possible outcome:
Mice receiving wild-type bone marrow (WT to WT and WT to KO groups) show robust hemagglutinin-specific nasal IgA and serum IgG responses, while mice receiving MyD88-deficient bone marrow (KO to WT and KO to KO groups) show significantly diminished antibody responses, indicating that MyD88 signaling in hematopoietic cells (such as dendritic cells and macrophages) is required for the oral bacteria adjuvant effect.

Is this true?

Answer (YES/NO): YES